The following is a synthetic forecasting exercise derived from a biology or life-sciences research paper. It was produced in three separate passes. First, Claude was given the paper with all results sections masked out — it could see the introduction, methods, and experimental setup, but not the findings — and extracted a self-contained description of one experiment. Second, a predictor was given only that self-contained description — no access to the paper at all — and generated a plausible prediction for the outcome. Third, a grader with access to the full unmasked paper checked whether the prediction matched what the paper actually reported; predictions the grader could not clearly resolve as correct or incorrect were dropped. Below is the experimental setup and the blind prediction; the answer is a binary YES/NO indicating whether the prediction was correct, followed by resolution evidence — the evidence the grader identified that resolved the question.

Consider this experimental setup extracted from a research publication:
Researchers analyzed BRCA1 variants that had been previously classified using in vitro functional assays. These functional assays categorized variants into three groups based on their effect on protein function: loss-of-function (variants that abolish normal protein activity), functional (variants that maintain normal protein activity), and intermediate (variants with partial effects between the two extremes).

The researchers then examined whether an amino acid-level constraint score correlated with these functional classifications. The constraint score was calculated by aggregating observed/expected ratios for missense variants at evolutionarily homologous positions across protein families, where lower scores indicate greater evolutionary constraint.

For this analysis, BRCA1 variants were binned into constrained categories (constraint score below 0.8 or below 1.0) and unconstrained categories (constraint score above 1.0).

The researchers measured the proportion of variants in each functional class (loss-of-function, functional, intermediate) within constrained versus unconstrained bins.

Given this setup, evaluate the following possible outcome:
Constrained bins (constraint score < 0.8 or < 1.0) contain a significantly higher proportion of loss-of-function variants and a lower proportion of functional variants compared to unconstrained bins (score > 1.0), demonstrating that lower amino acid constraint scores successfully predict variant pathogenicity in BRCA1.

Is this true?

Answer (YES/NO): YES